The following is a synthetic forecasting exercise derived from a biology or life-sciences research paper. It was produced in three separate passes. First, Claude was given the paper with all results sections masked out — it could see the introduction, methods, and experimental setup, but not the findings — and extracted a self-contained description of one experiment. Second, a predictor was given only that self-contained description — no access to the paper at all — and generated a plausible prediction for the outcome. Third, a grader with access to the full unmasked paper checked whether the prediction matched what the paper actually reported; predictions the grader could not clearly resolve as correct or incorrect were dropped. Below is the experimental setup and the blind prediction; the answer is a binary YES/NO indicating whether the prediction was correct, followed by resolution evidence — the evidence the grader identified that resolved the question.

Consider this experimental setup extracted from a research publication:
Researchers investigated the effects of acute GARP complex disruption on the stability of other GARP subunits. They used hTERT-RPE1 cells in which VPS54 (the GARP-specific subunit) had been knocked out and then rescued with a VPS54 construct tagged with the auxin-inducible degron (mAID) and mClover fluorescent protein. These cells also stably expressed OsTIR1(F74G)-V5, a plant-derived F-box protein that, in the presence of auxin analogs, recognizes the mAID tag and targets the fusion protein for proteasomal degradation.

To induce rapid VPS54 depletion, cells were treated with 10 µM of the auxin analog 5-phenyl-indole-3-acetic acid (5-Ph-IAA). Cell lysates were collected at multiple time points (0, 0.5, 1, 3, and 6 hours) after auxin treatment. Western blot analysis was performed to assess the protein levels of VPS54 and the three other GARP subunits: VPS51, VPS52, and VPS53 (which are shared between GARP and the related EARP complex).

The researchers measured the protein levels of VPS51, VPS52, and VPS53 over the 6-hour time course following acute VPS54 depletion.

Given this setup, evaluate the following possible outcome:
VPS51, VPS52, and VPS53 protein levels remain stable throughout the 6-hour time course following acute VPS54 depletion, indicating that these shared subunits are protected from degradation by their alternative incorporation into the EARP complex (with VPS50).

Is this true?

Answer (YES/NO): YES